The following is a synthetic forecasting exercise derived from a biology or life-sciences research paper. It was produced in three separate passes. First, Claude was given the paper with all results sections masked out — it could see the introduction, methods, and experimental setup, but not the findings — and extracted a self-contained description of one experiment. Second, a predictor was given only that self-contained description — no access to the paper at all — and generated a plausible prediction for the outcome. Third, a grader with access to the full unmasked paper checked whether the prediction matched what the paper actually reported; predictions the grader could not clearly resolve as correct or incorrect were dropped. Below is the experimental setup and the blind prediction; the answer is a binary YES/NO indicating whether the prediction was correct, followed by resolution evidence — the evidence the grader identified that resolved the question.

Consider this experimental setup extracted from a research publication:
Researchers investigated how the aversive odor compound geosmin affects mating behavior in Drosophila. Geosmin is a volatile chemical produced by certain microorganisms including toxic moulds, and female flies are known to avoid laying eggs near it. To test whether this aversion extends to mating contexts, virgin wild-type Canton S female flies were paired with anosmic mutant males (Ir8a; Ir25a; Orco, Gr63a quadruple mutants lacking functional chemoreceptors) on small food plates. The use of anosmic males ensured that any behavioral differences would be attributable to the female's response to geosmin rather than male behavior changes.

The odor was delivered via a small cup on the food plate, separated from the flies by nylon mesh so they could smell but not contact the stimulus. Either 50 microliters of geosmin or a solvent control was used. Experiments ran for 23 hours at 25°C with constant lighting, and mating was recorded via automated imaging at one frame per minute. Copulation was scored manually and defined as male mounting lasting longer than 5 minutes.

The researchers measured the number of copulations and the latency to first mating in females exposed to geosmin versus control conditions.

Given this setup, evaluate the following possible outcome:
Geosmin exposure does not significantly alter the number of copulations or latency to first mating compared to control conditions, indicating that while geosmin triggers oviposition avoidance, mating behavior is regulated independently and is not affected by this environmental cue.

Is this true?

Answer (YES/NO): YES